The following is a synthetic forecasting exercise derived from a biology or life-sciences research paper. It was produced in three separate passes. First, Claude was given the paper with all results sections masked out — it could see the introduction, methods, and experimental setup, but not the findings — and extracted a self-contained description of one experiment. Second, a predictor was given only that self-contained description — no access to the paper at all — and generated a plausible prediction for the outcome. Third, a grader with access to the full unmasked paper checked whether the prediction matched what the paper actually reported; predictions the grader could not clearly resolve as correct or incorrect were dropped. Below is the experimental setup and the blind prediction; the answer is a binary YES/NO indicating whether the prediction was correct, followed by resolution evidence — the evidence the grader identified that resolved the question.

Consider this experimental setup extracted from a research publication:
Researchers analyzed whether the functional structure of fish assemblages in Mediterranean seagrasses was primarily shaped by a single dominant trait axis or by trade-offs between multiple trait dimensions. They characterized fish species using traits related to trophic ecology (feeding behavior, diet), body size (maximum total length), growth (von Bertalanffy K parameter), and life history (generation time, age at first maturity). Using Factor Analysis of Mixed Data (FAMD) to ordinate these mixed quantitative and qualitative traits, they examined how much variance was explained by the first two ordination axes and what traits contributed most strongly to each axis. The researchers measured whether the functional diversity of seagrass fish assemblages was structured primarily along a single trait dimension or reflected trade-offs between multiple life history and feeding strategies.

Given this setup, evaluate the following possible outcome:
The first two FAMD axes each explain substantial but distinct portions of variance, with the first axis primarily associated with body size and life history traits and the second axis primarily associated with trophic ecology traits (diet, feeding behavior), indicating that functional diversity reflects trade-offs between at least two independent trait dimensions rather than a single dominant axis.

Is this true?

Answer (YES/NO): NO